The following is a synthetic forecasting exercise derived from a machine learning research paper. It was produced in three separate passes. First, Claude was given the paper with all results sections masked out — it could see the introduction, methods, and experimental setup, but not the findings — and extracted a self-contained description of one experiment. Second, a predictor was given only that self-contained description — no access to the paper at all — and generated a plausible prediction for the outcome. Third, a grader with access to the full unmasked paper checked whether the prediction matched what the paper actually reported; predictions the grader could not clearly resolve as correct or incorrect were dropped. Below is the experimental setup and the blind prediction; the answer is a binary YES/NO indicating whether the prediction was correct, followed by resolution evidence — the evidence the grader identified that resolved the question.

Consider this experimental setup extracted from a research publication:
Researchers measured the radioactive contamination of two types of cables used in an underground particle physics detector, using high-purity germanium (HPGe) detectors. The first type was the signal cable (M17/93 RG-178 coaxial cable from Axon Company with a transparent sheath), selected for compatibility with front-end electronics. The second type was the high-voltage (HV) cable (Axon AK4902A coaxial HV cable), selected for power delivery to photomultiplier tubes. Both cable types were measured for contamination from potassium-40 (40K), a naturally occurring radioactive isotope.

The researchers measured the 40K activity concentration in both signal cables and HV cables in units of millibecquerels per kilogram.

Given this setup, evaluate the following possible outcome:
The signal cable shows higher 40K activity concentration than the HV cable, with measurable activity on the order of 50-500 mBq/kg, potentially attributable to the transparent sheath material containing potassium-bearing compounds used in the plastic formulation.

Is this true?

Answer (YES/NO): NO